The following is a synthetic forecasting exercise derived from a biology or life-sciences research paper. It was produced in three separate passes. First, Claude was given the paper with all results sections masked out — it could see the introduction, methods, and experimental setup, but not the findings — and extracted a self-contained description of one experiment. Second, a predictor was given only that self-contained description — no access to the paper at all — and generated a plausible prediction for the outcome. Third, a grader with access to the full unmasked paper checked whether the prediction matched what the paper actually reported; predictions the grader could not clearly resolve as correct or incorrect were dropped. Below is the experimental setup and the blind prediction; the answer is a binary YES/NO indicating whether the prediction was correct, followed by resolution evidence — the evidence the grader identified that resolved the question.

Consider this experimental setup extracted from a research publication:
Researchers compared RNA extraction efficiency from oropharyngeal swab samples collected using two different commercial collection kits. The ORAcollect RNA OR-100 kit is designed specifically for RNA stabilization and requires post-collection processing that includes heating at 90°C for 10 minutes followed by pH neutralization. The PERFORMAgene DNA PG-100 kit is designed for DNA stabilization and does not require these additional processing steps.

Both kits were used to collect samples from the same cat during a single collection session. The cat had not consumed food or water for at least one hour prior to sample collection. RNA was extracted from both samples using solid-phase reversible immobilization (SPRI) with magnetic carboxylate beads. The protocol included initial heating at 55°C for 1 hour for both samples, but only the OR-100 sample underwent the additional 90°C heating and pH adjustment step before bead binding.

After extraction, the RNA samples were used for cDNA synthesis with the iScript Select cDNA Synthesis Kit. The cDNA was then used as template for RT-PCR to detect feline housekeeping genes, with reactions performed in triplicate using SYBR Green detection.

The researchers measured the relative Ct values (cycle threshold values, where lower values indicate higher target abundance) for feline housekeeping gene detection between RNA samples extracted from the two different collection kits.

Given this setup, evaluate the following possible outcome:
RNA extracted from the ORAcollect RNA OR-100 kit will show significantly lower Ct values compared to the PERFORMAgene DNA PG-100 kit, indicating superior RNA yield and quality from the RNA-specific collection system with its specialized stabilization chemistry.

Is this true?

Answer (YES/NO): NO